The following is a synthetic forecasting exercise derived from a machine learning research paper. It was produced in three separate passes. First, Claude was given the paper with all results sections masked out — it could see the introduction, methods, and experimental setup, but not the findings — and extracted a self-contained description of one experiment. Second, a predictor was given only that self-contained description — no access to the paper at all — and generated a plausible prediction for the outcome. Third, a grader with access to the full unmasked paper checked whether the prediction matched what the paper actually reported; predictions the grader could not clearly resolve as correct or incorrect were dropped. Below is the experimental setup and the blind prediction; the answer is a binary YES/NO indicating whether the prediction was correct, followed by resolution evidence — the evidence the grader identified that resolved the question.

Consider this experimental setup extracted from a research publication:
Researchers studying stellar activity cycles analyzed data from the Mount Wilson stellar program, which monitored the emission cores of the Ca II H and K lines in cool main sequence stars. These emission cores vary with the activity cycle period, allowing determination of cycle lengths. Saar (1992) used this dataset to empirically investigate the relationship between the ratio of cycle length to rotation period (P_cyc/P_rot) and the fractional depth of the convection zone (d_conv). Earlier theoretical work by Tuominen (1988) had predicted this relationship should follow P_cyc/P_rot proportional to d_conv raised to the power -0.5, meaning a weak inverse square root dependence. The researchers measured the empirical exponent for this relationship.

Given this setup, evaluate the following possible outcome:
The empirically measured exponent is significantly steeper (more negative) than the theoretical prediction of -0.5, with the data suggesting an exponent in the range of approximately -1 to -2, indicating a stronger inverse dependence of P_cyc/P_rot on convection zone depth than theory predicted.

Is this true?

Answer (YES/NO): NO